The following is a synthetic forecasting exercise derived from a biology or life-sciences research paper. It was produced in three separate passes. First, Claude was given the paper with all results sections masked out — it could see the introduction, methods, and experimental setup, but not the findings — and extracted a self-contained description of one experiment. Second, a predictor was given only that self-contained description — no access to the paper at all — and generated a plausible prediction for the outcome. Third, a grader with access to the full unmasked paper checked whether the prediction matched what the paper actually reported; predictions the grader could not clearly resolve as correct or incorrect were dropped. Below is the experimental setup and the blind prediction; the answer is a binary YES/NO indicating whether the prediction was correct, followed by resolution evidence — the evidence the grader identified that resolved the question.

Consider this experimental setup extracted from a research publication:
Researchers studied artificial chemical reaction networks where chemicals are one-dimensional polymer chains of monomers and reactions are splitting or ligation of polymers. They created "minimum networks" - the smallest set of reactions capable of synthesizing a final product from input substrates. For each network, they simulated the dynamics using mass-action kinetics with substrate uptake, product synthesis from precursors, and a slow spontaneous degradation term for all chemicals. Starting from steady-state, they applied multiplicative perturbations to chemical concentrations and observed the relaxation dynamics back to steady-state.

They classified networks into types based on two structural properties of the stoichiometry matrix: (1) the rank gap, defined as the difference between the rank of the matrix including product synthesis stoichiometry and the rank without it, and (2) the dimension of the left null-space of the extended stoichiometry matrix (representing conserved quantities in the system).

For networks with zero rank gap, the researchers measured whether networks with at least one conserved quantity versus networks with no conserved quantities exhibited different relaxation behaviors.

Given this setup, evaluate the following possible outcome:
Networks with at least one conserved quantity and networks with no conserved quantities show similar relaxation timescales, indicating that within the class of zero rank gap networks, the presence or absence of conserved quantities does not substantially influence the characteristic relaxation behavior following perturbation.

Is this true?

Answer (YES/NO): NO